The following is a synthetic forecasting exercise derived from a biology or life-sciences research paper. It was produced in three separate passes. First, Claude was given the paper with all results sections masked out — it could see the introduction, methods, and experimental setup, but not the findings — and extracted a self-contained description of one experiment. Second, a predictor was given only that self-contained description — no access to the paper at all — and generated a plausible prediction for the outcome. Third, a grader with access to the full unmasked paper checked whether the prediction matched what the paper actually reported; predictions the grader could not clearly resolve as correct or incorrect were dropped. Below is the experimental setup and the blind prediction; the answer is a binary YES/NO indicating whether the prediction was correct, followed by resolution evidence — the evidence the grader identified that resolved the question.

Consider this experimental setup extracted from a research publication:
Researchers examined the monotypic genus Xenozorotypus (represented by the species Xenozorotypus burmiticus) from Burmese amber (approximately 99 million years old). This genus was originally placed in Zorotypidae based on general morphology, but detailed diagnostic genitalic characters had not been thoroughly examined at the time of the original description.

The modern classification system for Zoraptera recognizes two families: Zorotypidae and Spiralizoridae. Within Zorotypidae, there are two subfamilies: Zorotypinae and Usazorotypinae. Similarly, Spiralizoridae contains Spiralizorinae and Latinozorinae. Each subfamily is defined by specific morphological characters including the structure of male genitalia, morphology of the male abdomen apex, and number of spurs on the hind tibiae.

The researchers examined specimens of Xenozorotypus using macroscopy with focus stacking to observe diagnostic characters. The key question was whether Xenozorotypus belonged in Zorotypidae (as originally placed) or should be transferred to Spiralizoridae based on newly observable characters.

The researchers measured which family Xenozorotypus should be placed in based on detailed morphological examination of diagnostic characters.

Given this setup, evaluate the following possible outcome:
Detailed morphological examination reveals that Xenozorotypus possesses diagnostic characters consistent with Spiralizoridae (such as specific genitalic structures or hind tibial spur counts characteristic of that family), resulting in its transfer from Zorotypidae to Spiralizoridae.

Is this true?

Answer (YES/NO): NO